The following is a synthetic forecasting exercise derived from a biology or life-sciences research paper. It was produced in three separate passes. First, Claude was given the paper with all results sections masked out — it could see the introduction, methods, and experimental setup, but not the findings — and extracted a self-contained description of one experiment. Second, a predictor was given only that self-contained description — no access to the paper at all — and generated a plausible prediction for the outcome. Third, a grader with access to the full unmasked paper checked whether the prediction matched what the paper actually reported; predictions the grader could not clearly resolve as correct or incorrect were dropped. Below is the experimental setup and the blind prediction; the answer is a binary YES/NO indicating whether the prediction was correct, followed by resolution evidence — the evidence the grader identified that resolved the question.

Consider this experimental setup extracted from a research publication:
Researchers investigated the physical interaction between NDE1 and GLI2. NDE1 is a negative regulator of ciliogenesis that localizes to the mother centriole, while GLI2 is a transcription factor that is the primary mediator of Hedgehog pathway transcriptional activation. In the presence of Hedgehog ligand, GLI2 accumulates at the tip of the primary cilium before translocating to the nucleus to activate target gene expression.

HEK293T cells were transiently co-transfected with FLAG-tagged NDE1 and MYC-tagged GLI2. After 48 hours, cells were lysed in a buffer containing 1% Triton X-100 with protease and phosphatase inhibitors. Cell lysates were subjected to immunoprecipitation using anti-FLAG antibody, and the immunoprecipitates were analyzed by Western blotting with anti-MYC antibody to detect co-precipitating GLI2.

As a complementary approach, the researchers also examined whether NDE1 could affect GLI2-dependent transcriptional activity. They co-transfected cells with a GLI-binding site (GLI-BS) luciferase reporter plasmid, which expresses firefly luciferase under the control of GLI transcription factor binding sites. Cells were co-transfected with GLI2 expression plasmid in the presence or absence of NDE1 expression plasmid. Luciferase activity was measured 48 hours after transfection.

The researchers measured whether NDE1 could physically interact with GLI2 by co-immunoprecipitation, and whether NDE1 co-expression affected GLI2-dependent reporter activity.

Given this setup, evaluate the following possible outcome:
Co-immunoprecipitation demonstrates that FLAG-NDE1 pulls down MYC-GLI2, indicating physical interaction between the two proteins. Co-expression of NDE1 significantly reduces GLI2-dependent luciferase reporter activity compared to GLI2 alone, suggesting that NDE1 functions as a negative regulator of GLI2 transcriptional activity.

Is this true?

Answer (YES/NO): NO